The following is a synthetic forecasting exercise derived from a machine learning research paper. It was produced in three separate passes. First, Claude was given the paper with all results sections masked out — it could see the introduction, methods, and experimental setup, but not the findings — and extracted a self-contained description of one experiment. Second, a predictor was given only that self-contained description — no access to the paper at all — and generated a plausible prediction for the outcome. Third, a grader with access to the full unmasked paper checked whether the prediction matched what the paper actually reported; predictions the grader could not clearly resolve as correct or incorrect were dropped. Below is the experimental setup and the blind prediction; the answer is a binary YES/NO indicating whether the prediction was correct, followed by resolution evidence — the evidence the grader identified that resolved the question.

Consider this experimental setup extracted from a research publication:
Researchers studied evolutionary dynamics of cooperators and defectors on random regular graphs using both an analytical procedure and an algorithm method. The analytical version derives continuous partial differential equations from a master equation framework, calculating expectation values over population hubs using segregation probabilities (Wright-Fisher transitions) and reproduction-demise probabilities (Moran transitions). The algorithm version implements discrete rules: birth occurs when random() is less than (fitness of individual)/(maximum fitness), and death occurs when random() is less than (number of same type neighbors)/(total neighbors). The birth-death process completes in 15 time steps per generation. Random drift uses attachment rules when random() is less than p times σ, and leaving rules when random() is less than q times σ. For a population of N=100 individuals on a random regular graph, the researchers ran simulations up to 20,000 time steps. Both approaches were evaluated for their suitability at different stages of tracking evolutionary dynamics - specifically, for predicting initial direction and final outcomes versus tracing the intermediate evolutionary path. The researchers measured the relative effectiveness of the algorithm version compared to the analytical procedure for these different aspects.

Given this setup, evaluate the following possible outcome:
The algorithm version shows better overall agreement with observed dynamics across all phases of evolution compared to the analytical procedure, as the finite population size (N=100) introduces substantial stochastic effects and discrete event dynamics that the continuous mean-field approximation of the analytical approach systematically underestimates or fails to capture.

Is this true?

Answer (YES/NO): NO